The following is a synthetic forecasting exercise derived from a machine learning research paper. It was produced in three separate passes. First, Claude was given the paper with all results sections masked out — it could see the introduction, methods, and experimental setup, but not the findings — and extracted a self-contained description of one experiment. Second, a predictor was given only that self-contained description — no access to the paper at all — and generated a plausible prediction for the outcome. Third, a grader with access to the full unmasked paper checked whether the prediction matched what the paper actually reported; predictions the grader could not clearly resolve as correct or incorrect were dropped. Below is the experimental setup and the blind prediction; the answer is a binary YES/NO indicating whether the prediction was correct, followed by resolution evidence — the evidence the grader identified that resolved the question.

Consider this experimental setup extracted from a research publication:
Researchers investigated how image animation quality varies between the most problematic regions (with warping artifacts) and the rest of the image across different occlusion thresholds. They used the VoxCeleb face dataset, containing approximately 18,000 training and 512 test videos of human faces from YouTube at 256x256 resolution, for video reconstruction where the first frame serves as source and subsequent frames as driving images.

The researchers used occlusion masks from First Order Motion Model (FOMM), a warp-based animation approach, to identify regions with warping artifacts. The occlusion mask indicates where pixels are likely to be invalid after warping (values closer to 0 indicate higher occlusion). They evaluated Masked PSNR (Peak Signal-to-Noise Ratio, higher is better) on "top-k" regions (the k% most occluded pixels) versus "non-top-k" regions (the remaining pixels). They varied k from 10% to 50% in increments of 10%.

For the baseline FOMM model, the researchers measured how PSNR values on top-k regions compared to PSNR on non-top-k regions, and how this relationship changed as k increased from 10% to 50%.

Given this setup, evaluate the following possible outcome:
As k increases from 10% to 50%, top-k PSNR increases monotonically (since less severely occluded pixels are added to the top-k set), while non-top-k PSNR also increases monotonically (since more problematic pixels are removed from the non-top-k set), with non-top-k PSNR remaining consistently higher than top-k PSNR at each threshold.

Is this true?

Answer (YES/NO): NO